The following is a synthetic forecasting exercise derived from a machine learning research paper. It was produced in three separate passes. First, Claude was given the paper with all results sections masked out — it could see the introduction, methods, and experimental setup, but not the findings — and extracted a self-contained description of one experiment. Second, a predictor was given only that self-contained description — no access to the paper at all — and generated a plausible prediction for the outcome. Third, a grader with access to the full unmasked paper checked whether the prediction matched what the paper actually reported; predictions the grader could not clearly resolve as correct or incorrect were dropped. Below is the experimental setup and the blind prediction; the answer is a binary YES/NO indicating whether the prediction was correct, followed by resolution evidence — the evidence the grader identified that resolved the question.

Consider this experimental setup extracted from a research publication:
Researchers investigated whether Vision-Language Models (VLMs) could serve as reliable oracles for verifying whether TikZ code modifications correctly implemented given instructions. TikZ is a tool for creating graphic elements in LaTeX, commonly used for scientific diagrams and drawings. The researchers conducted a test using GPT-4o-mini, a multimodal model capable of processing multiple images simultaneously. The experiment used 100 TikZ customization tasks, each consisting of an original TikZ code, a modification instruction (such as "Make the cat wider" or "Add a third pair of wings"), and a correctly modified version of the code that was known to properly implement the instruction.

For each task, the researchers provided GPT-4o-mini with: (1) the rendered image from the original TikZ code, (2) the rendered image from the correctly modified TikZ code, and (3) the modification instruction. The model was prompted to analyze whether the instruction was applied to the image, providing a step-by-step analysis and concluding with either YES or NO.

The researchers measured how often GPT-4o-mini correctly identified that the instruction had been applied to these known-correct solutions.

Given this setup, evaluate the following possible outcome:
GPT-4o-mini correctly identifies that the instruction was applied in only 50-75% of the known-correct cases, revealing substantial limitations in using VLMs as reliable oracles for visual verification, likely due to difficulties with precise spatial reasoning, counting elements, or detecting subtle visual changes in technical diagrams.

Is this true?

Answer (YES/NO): YES